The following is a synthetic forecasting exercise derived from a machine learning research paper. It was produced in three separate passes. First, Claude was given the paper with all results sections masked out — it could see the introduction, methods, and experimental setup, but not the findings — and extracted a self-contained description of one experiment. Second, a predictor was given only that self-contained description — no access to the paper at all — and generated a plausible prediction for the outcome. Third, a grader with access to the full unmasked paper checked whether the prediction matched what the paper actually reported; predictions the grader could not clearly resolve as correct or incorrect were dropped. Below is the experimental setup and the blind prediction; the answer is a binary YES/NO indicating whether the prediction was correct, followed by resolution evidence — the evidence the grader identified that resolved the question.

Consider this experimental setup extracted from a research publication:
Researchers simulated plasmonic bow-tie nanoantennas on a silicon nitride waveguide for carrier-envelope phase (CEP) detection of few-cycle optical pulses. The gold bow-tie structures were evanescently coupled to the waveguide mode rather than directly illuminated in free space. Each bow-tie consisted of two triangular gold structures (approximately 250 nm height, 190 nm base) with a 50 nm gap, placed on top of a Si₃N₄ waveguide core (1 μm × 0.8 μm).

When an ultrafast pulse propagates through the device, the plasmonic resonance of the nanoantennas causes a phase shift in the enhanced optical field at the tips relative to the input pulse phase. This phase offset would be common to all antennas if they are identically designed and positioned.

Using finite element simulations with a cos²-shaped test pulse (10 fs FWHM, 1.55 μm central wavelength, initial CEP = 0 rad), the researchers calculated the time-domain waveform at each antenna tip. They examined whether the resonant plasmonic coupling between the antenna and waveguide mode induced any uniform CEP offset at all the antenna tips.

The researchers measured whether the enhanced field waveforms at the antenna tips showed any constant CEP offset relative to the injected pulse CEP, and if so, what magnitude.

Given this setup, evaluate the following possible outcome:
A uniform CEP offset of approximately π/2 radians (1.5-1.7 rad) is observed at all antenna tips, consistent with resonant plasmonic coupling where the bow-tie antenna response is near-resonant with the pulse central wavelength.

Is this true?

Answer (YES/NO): NO